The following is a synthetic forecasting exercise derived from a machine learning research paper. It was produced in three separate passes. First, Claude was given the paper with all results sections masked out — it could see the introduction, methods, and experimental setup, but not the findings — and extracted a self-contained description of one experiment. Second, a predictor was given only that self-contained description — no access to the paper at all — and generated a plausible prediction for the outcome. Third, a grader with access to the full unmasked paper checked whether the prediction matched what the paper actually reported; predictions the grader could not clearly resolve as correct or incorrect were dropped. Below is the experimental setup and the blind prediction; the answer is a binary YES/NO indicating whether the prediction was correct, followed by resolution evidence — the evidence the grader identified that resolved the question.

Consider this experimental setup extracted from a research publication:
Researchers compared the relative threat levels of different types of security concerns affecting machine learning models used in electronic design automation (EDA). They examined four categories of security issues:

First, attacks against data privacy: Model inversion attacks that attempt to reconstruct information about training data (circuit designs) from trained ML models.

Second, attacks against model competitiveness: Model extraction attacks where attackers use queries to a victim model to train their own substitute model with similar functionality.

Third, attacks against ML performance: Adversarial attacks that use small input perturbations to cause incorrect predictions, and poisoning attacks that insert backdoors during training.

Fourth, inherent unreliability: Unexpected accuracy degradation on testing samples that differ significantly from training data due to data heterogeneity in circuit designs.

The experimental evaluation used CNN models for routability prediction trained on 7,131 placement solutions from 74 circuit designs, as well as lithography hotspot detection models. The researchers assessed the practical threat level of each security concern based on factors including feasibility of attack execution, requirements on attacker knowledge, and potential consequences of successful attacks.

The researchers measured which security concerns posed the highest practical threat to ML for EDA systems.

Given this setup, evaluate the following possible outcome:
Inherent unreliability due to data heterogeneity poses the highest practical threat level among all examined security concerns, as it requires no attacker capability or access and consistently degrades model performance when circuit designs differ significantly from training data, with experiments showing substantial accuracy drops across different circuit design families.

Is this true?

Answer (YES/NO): NO